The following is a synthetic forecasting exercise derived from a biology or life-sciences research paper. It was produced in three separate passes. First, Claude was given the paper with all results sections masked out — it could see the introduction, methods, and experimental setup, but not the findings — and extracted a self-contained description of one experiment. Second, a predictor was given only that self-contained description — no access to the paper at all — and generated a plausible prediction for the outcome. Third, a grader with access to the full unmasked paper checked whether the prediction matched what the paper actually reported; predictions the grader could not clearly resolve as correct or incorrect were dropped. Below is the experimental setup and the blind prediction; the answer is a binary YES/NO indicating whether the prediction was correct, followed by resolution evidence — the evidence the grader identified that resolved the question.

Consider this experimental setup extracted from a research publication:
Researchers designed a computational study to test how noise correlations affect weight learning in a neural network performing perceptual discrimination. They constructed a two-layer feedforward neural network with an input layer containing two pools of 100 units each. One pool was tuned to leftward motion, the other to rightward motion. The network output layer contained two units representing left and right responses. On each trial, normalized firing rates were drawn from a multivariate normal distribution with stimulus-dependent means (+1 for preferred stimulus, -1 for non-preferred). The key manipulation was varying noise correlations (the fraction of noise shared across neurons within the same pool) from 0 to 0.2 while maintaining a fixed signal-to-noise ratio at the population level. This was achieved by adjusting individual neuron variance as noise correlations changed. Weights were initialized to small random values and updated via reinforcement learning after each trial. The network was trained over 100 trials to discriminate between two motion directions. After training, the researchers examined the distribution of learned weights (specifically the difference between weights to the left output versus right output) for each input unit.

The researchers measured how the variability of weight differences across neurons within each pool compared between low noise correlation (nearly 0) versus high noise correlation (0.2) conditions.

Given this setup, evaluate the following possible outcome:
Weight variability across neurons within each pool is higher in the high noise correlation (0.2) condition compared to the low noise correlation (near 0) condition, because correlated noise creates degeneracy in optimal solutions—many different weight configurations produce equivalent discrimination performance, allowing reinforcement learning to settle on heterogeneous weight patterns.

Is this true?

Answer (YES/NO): NO